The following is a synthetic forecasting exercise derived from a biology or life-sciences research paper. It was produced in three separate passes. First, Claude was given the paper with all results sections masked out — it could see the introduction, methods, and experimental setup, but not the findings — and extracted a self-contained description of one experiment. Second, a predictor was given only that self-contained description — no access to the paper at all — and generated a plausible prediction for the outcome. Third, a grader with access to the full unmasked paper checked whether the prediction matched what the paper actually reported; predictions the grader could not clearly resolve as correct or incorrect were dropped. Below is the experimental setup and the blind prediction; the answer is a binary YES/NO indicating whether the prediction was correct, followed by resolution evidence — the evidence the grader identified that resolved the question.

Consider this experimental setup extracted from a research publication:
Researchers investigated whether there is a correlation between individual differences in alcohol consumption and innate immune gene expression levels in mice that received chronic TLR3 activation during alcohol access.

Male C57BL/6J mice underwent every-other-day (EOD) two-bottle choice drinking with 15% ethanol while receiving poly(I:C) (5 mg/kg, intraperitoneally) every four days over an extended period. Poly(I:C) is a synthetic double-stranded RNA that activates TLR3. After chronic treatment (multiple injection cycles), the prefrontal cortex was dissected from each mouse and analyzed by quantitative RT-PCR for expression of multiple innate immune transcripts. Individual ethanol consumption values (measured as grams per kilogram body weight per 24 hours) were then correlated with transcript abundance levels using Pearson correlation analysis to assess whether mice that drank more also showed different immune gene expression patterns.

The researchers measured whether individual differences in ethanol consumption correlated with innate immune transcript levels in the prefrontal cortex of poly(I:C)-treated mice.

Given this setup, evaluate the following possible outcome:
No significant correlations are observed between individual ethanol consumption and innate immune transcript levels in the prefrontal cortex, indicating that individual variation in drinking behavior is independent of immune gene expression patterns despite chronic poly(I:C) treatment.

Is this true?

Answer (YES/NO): NO